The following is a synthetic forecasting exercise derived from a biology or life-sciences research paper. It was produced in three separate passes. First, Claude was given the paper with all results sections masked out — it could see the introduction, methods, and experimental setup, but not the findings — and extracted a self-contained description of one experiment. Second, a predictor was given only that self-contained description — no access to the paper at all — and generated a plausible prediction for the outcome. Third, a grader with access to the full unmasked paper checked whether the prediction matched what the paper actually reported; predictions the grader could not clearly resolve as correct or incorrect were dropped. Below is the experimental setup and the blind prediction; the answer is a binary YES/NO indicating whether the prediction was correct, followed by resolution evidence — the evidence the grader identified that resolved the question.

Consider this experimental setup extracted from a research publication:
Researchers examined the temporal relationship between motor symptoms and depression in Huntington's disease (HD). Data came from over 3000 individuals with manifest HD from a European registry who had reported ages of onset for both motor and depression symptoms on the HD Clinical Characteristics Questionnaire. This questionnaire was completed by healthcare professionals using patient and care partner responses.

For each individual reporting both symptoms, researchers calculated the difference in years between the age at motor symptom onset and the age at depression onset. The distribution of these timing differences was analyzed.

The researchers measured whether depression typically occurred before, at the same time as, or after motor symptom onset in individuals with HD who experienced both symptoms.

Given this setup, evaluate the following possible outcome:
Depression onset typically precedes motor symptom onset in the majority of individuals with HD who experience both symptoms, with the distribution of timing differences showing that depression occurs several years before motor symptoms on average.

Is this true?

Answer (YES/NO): NO